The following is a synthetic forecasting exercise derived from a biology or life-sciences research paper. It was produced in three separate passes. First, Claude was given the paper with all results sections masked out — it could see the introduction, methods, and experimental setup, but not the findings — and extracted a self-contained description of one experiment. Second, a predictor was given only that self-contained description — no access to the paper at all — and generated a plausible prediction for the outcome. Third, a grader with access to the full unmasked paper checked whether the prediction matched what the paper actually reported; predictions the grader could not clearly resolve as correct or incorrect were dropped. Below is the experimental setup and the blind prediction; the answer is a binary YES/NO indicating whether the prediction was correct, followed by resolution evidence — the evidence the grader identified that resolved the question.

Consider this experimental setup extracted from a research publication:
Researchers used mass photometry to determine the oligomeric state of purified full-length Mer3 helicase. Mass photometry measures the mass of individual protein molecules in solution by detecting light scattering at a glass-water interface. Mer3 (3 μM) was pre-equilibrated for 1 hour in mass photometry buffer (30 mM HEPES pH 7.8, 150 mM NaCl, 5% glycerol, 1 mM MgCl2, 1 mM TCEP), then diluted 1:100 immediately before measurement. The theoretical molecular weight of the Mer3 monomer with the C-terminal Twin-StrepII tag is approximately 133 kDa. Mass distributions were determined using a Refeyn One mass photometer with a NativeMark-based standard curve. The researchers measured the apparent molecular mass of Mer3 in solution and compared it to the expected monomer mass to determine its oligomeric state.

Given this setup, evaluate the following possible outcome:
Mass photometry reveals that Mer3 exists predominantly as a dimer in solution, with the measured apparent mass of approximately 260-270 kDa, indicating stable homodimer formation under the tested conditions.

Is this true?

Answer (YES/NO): NO